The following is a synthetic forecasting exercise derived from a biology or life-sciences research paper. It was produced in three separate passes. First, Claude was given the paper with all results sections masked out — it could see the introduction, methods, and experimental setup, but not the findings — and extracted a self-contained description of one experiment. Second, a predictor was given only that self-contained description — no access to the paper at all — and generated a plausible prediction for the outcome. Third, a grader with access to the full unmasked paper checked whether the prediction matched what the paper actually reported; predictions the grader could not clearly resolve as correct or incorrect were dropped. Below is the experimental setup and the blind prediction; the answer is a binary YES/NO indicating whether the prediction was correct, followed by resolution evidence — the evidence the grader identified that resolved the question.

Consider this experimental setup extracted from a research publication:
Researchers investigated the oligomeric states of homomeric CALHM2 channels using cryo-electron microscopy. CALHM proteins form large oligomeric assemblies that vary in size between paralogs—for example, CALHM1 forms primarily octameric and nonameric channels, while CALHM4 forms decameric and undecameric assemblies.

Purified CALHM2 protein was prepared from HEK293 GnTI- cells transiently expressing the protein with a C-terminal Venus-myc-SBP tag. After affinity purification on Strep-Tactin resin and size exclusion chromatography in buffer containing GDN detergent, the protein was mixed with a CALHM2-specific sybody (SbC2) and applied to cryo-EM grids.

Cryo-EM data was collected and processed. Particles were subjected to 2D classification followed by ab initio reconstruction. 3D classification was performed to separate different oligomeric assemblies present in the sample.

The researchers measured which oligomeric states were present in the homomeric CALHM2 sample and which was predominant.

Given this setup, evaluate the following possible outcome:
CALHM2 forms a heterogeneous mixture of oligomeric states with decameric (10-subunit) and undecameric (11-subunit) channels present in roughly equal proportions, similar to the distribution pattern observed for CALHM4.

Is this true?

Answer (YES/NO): NO